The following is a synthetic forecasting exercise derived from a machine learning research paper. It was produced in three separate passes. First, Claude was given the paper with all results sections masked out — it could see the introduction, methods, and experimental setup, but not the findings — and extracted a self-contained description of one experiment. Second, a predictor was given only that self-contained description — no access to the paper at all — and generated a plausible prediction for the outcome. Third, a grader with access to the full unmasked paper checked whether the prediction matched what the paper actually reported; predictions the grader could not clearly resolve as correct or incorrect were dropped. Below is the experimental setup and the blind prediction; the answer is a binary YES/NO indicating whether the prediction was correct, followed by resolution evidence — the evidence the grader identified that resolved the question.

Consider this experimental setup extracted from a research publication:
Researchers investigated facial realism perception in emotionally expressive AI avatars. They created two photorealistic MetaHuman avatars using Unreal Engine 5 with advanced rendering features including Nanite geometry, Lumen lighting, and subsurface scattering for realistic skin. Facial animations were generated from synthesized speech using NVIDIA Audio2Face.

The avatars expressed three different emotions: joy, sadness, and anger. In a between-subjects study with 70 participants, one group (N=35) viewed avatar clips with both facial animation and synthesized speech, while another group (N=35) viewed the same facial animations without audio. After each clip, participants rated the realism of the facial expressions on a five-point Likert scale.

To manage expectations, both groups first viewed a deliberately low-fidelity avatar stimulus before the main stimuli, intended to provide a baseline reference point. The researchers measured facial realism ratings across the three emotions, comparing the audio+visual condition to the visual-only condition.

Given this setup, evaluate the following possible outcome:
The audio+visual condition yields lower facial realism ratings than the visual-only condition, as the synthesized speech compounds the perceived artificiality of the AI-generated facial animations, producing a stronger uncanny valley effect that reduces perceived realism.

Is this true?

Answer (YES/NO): YES